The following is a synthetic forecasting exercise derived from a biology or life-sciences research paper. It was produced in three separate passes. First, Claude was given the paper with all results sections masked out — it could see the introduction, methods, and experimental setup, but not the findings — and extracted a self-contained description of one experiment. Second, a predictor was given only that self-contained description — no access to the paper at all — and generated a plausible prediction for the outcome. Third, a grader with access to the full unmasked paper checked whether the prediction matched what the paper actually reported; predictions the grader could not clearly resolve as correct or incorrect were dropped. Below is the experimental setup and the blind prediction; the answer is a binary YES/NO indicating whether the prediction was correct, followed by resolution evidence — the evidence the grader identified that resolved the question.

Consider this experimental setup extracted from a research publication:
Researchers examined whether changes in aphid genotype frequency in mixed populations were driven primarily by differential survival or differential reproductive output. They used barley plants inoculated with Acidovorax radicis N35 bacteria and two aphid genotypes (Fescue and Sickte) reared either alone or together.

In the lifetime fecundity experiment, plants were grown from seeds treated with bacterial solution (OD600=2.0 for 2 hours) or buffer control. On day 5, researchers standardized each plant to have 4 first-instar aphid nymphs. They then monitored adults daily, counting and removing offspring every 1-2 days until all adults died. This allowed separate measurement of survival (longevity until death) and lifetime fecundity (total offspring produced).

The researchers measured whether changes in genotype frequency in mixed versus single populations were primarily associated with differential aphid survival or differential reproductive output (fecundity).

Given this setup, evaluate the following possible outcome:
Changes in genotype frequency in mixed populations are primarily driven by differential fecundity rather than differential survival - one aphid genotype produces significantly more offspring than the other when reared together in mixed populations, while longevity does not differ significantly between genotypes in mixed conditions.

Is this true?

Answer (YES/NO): YES